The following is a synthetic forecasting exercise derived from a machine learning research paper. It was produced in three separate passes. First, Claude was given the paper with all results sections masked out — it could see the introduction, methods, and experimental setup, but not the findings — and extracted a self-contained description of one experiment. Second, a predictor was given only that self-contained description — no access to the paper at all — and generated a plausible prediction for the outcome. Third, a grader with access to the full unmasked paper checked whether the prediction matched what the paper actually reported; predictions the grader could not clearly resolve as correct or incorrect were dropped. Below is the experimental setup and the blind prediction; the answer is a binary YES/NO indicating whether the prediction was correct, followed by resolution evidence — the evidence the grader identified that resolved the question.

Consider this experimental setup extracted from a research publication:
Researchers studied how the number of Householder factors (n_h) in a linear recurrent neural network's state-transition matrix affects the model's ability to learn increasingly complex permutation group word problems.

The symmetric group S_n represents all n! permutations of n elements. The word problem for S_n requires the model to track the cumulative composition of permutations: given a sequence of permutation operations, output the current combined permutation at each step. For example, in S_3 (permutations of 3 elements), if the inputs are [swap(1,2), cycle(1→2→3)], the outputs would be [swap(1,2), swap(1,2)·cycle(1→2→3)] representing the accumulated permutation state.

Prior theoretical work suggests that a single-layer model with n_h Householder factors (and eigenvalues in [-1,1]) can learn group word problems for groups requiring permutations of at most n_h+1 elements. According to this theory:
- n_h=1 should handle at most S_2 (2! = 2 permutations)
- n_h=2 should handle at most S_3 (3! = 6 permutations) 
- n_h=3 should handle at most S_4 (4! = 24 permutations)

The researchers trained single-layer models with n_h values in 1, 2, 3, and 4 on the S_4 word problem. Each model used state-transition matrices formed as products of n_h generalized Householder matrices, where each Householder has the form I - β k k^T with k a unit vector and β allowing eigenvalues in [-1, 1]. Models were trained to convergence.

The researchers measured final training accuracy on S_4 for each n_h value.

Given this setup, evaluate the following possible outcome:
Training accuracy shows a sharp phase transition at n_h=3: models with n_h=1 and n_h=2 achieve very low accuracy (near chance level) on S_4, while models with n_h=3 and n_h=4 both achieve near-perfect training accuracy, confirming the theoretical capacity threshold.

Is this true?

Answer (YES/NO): NO